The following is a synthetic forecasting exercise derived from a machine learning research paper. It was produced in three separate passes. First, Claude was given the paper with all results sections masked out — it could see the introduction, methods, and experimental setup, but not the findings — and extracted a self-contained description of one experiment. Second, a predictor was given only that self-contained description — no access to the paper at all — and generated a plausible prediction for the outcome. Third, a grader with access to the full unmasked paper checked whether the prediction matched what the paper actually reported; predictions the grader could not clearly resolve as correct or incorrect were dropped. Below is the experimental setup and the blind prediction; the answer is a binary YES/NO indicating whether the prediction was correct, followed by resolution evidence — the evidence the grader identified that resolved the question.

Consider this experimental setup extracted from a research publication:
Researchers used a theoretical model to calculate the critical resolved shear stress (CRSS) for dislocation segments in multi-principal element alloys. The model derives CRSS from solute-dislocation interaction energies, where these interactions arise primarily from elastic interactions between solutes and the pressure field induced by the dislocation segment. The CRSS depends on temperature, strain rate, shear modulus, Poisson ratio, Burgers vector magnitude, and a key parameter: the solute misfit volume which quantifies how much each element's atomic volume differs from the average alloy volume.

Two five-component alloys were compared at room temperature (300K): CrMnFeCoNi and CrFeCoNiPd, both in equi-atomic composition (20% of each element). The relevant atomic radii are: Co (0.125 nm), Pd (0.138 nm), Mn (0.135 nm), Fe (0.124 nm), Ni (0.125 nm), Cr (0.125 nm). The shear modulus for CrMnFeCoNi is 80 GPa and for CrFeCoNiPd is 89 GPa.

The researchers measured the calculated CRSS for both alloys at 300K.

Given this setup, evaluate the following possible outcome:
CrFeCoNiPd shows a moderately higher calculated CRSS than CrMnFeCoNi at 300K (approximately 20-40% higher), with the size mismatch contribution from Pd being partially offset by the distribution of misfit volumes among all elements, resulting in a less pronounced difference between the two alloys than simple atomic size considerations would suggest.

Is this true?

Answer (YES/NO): NO